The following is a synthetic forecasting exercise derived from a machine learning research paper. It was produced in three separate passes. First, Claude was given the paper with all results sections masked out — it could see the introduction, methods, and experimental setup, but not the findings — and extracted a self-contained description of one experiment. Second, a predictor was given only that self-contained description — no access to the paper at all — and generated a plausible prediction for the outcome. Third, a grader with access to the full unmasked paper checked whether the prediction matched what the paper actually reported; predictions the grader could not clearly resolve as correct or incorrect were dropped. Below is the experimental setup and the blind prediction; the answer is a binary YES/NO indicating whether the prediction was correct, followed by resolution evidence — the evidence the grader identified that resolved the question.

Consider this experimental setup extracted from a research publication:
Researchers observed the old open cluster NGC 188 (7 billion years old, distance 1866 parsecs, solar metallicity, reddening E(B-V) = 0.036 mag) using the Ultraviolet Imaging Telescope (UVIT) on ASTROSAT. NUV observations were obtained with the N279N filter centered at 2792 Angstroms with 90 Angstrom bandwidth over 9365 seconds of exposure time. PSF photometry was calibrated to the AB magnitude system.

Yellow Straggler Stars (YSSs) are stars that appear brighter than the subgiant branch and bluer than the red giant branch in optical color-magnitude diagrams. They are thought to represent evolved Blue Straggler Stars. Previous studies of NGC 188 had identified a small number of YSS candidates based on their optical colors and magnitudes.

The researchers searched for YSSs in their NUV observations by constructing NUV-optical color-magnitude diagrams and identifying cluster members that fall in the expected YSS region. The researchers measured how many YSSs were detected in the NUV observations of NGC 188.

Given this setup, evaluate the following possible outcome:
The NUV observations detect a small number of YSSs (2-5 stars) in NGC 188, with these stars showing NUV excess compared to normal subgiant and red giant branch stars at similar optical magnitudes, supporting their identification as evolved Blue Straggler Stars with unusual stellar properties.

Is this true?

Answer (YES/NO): YES